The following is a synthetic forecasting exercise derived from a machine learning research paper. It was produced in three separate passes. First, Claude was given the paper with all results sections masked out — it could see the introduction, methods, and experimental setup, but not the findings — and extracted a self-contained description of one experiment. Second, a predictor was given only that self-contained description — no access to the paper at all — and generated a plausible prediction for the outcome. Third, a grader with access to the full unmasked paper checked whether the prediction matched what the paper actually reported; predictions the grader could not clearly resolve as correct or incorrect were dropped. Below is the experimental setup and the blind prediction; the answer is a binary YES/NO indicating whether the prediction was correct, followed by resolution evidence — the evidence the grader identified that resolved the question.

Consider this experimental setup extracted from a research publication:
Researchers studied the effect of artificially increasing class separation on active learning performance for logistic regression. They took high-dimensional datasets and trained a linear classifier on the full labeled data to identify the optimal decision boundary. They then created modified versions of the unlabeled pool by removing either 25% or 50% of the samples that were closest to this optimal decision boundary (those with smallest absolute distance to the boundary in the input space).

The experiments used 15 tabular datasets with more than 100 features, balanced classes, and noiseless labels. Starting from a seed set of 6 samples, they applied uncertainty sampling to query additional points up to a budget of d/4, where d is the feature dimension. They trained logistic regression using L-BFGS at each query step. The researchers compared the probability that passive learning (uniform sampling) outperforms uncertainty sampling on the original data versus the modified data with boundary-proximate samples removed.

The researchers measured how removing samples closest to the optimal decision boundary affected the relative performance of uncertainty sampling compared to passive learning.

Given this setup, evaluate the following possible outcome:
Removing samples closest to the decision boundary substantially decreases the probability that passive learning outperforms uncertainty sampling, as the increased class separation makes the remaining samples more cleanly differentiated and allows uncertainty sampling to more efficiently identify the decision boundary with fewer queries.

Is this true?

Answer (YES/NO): YES